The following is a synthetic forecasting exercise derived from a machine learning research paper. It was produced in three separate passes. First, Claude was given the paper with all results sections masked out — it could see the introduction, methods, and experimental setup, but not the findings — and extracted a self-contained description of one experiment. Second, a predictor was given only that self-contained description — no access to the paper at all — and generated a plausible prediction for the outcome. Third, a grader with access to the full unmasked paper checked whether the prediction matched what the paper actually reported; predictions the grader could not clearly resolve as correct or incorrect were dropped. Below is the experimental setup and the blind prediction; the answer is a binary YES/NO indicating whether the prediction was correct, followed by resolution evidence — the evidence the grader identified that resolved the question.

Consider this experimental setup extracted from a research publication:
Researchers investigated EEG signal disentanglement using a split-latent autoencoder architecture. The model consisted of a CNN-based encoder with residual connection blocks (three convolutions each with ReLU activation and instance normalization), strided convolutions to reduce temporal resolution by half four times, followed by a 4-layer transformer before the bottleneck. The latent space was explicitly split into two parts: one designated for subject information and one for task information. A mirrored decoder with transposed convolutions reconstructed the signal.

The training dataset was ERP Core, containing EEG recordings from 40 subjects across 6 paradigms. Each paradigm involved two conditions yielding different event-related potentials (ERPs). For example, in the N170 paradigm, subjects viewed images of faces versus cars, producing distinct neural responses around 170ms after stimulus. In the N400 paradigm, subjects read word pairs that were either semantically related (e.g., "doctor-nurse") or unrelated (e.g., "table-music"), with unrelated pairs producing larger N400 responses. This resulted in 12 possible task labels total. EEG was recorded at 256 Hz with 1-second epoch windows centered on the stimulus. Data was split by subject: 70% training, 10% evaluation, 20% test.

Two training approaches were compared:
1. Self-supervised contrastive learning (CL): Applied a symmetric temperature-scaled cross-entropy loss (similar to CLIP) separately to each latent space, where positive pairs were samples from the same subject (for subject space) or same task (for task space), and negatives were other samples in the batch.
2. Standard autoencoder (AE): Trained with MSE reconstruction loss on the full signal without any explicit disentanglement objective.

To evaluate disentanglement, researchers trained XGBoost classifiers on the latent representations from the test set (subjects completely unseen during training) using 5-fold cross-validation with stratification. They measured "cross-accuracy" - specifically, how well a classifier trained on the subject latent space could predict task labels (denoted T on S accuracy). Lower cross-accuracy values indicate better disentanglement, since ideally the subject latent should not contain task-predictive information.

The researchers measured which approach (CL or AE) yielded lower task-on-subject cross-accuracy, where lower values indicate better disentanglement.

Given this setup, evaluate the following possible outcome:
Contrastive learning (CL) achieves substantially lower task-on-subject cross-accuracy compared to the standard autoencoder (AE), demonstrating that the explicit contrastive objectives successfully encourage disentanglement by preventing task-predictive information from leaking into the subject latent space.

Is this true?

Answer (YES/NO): NO